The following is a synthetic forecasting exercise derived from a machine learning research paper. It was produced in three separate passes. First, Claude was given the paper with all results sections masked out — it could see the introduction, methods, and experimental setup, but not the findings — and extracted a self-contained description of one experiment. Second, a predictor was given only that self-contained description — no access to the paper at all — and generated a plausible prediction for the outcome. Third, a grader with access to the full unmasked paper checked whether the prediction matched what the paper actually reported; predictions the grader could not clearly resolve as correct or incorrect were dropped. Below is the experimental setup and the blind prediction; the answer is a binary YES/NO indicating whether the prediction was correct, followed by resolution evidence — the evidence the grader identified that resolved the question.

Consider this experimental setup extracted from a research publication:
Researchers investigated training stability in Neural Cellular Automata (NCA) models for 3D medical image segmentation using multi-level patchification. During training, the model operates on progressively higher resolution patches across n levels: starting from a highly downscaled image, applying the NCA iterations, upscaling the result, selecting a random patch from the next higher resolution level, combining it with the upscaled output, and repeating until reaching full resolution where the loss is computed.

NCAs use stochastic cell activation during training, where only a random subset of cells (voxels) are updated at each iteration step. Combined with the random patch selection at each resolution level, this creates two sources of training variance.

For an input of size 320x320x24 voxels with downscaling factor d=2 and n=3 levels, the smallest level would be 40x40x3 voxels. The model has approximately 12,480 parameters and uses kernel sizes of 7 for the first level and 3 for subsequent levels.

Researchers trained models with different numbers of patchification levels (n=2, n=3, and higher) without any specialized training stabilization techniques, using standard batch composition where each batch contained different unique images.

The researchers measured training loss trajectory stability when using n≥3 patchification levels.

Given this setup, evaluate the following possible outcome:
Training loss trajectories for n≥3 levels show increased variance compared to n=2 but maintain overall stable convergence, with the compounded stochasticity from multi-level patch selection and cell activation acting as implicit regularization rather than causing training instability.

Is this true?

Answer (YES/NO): NO